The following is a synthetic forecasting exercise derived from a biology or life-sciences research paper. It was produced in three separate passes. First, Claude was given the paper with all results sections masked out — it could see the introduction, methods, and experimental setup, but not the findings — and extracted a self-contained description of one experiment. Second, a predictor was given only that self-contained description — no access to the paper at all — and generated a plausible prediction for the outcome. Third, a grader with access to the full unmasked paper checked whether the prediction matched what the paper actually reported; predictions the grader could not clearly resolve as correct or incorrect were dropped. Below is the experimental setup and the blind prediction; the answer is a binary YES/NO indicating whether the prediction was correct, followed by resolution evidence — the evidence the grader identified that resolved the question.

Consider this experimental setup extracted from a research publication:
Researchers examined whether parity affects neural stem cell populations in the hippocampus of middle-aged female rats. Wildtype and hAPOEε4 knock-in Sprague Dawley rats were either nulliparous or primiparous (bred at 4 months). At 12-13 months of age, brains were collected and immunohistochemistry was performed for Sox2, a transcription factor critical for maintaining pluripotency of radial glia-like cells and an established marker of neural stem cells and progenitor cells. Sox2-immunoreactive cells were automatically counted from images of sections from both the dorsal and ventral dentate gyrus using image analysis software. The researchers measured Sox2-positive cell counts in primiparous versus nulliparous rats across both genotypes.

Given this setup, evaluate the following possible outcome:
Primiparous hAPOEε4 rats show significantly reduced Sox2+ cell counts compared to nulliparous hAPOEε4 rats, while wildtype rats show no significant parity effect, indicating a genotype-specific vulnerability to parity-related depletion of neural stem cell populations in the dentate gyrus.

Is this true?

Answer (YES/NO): NO